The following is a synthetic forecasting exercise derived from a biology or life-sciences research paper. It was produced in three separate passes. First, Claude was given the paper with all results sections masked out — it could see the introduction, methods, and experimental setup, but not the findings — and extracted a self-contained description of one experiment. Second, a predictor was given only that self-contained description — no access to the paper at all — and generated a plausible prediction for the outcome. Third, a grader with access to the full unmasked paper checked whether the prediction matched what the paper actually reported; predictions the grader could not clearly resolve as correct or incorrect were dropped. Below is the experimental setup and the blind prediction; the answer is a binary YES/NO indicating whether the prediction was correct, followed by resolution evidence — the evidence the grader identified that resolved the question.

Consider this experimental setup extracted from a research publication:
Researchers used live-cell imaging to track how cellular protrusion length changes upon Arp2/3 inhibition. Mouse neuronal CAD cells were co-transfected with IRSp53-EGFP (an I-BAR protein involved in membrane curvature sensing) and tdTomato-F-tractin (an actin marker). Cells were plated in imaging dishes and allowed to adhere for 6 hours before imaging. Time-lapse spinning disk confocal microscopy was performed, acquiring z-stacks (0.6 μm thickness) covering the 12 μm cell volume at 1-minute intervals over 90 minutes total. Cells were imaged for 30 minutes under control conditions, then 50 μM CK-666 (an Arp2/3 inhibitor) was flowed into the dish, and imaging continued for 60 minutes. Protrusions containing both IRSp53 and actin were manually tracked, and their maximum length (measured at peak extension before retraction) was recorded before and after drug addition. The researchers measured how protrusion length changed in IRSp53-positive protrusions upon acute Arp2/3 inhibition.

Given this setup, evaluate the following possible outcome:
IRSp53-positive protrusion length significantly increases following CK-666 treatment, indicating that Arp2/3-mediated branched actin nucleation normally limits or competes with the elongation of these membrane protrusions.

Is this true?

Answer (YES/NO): YES